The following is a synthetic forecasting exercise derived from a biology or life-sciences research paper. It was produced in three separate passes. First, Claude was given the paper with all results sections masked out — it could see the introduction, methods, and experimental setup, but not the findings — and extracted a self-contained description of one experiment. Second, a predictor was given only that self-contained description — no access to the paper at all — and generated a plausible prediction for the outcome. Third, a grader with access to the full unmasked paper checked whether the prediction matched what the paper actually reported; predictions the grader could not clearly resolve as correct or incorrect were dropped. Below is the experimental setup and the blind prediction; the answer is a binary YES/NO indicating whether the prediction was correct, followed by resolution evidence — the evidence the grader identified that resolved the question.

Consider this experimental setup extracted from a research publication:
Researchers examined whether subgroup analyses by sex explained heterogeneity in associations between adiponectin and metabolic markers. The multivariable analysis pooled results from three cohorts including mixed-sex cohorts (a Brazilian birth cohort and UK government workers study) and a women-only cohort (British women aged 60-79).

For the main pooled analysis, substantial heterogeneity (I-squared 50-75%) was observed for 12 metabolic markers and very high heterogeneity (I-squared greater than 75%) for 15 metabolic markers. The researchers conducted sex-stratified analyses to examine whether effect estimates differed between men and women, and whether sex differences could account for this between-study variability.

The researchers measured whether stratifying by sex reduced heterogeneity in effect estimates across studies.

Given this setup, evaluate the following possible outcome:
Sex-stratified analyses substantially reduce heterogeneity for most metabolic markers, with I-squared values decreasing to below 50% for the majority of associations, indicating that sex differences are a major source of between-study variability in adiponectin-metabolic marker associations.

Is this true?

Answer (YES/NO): NO